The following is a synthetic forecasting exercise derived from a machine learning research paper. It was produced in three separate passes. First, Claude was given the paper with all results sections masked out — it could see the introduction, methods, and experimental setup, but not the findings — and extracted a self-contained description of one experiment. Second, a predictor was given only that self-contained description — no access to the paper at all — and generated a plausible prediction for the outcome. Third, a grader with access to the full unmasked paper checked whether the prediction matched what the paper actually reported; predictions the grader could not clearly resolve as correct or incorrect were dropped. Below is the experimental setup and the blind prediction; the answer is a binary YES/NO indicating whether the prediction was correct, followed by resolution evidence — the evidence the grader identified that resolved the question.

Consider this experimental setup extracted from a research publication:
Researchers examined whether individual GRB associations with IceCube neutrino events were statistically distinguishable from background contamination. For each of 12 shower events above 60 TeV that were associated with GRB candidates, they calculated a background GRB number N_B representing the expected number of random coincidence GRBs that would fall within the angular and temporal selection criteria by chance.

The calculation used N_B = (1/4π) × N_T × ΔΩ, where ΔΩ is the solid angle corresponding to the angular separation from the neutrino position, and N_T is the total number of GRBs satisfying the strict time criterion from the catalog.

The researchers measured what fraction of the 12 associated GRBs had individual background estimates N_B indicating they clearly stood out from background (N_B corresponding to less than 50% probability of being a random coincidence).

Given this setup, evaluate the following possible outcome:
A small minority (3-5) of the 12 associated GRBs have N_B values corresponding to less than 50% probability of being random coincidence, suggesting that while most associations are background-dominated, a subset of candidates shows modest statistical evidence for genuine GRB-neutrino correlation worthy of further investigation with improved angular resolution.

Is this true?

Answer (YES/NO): NO